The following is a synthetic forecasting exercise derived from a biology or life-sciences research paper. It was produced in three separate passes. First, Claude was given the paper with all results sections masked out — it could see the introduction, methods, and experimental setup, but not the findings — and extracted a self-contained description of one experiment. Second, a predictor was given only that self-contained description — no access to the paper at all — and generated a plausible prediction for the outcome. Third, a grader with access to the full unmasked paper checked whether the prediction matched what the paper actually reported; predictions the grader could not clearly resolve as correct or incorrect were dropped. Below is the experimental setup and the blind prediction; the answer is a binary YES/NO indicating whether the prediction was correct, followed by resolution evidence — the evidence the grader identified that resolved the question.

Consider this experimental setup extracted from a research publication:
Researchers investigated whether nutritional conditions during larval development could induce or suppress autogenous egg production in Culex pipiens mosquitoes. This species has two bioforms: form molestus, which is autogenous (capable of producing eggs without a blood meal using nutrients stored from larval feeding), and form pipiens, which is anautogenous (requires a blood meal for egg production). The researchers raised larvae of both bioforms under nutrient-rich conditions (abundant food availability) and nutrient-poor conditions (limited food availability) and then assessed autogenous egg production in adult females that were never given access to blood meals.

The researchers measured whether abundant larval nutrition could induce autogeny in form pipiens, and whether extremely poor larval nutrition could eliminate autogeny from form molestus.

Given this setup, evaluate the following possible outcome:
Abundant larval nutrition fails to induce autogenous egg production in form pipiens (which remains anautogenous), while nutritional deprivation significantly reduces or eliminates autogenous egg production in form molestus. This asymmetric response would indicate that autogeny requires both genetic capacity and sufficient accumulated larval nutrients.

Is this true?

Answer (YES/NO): NO